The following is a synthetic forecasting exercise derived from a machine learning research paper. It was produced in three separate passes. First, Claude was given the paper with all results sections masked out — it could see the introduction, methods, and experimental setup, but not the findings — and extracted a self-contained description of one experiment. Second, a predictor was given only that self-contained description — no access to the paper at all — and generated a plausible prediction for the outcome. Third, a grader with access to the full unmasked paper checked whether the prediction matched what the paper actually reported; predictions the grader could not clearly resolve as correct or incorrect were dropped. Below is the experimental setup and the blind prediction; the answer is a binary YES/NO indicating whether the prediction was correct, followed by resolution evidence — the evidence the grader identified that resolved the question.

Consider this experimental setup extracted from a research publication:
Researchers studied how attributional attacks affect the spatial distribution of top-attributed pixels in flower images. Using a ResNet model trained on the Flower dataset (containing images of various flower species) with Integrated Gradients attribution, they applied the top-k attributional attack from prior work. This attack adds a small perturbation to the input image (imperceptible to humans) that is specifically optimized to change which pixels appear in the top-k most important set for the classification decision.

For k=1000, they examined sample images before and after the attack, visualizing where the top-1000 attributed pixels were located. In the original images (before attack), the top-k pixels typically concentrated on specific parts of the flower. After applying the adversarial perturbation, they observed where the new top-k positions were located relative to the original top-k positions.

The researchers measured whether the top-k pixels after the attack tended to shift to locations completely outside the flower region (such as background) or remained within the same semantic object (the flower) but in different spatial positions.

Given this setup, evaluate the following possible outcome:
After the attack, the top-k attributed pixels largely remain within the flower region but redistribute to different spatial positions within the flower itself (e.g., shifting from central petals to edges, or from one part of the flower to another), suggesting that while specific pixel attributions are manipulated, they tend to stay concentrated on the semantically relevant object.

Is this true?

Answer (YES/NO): YES